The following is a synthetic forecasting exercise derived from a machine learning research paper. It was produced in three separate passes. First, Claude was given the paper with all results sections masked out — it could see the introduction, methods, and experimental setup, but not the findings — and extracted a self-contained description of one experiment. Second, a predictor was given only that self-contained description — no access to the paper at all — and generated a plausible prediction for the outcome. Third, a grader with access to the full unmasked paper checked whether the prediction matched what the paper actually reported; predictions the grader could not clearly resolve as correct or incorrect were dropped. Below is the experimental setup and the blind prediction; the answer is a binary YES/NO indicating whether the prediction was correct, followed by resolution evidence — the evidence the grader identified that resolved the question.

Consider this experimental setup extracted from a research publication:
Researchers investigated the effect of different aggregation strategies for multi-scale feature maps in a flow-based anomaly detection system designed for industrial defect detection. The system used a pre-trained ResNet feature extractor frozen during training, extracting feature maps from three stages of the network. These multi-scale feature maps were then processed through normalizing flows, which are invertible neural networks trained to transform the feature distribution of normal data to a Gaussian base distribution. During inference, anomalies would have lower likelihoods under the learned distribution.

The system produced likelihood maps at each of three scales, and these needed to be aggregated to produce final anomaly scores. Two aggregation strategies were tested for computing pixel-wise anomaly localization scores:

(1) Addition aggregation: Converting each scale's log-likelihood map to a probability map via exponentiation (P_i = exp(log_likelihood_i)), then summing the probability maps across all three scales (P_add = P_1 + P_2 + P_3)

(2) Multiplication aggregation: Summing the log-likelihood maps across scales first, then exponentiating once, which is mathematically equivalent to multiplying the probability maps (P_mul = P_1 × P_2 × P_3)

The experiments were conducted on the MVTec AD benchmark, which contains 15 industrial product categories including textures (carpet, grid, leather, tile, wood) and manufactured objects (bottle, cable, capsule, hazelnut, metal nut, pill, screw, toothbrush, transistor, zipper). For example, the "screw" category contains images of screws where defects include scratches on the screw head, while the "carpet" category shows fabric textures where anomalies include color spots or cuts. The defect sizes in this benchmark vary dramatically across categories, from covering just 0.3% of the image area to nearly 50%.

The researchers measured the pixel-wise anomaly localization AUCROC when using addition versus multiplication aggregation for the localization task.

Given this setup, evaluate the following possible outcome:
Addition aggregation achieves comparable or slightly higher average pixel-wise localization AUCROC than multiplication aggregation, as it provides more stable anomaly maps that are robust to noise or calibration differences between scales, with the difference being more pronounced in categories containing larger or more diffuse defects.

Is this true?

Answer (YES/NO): NO